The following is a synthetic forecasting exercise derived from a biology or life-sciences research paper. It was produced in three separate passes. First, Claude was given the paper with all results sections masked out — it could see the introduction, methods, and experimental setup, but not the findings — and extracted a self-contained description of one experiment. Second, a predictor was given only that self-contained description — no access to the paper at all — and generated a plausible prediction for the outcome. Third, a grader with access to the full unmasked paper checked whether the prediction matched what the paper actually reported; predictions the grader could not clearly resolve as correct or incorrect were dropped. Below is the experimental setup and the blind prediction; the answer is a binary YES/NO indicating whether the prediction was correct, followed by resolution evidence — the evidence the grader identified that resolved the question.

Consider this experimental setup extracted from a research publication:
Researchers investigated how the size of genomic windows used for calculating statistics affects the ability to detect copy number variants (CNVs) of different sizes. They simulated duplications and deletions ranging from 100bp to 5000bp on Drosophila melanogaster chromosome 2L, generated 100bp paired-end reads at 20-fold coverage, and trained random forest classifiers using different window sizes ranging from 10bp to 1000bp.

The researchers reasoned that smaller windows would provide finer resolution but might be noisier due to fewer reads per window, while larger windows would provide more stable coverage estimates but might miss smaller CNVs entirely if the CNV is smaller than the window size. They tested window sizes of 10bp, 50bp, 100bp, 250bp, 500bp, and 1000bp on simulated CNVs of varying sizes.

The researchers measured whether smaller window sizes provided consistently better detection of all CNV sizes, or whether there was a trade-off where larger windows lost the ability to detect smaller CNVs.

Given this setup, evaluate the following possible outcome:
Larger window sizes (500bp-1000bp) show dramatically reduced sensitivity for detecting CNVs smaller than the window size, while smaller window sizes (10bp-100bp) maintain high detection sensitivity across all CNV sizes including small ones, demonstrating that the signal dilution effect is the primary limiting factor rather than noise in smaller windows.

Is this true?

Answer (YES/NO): NO